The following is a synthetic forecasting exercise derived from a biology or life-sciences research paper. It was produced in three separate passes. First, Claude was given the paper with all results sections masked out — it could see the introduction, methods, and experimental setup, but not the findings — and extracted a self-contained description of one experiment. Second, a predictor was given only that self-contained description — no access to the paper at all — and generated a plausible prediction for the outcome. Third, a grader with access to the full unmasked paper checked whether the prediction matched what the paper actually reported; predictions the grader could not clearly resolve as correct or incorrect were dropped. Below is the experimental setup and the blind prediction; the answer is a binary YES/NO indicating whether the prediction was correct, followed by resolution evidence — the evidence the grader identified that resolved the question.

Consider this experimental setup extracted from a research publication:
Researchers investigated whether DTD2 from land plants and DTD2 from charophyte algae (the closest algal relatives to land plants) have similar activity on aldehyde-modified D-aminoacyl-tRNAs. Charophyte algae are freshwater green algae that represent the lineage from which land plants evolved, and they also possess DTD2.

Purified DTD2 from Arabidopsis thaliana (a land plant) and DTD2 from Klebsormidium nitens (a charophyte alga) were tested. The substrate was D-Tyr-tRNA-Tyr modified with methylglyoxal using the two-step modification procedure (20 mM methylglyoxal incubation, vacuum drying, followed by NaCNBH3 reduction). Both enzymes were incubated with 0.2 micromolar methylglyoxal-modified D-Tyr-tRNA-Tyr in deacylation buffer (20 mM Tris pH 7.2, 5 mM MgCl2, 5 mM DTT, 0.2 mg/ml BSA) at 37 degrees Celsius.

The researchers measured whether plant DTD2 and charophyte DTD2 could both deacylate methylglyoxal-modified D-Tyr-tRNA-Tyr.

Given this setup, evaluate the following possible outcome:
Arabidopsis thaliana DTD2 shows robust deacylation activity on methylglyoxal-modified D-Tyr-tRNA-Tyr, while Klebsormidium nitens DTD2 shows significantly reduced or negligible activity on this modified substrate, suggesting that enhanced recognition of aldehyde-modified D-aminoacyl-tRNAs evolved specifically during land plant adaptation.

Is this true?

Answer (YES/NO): NO